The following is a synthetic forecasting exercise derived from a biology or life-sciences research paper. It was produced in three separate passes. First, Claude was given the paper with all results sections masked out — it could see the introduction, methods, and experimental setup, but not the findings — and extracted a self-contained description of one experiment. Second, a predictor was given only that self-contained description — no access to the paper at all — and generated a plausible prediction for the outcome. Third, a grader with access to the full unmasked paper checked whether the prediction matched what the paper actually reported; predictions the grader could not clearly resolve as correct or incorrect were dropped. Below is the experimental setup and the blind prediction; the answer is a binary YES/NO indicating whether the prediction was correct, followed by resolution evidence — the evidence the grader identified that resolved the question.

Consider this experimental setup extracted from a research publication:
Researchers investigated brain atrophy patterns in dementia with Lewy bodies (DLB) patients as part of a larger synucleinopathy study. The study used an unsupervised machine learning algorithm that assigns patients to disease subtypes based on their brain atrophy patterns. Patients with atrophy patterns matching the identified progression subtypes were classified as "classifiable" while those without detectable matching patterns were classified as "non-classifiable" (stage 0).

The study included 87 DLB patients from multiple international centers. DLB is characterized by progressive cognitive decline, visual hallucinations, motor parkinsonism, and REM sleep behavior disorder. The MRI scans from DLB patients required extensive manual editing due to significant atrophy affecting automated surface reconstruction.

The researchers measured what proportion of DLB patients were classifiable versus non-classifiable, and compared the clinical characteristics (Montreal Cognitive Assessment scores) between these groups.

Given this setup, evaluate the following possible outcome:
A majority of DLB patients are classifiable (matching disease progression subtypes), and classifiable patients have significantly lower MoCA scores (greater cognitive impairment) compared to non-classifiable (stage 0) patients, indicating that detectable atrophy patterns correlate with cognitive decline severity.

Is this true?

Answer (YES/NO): YES